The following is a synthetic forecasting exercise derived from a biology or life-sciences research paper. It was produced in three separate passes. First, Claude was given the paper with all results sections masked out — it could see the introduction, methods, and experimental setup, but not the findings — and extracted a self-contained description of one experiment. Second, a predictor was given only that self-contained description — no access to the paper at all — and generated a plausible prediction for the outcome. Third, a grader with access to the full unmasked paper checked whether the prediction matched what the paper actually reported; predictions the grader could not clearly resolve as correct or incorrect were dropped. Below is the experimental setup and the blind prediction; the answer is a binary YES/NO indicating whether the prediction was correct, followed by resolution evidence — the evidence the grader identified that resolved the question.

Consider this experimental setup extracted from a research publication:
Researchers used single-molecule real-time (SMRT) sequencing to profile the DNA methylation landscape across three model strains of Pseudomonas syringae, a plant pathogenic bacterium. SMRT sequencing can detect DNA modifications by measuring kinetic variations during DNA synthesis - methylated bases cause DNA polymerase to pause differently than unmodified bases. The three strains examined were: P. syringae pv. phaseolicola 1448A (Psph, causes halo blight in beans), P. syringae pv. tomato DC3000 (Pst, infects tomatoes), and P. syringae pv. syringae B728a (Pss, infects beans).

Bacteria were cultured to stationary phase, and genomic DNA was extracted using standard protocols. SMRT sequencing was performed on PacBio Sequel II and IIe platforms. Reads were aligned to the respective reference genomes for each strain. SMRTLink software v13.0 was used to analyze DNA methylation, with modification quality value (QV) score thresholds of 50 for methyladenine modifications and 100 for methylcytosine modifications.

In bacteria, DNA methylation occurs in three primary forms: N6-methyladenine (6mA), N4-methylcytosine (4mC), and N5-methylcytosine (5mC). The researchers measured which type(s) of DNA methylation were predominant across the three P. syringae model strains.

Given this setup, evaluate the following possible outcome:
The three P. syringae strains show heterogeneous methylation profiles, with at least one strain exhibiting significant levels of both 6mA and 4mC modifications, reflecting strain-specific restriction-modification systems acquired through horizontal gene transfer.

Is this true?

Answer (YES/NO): YES